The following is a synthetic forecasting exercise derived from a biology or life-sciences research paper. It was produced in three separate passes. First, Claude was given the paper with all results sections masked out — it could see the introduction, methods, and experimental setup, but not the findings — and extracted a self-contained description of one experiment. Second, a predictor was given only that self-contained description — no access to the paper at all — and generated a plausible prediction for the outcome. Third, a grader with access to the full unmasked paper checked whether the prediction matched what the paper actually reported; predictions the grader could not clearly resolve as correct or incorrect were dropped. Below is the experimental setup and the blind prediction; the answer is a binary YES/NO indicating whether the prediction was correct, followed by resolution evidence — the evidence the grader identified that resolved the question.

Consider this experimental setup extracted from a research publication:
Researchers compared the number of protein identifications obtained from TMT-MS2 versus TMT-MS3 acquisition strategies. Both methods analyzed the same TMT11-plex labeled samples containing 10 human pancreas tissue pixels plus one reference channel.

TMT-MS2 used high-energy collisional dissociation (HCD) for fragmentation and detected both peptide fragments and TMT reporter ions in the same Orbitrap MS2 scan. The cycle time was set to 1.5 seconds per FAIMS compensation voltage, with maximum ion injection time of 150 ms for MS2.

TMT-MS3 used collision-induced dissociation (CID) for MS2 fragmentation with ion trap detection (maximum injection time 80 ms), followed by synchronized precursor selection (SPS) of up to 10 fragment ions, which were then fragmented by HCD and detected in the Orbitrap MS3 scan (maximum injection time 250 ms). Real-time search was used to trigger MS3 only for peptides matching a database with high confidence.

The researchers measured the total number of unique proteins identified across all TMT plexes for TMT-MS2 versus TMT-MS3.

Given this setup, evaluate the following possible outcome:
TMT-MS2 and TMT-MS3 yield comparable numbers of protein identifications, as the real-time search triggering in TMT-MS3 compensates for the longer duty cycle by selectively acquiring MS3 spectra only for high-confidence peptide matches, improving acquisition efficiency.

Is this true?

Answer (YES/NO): NO